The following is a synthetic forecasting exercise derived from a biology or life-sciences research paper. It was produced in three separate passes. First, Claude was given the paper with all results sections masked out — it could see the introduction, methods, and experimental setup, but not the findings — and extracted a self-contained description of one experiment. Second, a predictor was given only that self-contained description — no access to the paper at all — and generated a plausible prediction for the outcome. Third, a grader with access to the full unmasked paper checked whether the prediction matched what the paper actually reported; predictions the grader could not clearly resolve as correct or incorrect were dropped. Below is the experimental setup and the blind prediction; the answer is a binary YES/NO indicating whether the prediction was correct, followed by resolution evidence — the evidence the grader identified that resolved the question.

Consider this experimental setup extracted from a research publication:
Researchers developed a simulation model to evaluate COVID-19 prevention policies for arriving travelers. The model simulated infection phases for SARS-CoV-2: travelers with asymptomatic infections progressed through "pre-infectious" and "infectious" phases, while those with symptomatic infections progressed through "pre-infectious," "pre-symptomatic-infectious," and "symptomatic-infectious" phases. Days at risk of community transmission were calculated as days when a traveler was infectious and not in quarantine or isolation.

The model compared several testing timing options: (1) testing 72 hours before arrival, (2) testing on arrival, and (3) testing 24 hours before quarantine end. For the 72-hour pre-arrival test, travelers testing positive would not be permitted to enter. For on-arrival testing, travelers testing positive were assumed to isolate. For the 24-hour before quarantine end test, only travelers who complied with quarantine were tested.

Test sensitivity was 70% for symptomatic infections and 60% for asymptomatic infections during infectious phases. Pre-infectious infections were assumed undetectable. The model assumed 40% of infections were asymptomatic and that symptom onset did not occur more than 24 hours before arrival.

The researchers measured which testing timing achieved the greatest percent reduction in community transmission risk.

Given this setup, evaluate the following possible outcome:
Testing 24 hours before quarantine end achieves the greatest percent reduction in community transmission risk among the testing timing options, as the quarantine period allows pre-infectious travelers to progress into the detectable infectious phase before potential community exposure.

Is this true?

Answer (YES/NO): YES